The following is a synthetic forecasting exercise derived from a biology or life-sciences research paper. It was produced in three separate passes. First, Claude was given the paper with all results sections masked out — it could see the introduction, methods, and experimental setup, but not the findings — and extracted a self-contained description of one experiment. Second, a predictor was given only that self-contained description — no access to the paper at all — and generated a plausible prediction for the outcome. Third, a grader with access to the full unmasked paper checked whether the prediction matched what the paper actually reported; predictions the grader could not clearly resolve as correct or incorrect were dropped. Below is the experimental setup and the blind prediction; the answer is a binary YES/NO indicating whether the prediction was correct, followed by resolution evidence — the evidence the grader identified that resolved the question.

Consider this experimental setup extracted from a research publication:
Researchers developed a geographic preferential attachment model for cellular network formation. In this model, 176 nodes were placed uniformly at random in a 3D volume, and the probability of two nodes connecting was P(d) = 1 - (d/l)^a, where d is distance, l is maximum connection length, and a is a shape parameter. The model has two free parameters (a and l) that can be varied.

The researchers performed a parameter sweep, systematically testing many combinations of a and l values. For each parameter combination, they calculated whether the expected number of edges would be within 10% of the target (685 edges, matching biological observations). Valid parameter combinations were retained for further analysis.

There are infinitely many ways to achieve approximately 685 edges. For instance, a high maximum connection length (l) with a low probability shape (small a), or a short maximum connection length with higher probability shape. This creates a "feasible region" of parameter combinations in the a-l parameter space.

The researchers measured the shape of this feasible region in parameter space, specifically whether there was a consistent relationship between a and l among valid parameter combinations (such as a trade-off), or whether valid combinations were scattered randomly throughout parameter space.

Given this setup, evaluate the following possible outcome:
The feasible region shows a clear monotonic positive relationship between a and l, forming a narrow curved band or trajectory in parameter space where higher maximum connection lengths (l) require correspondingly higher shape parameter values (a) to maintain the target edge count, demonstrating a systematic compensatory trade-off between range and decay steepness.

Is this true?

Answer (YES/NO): NO